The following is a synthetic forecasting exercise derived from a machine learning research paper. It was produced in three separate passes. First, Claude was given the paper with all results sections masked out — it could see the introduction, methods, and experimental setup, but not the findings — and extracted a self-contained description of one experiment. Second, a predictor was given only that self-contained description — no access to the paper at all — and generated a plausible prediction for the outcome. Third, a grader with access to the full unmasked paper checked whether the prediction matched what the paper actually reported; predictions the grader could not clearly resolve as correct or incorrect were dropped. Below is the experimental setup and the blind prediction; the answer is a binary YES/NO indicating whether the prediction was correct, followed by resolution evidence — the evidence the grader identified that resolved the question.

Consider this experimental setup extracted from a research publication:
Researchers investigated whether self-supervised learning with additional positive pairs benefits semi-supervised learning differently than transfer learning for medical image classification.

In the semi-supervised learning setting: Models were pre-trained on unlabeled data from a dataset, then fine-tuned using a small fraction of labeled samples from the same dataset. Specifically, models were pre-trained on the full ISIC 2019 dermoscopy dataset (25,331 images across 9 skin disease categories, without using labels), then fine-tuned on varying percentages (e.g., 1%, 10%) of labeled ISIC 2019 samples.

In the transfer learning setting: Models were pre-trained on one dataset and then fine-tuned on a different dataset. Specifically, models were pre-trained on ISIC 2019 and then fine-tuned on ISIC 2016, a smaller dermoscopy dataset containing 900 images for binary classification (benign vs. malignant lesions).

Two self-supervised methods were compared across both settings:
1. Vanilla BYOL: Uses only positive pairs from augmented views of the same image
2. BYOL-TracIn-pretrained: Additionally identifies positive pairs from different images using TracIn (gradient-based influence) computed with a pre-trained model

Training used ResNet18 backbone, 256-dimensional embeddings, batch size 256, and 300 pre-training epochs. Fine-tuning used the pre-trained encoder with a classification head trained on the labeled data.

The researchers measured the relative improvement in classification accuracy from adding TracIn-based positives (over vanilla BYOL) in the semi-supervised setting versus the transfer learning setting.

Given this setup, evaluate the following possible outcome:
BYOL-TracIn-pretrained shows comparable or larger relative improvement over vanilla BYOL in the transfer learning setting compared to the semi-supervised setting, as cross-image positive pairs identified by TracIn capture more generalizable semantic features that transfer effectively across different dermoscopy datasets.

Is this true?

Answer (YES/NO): YES